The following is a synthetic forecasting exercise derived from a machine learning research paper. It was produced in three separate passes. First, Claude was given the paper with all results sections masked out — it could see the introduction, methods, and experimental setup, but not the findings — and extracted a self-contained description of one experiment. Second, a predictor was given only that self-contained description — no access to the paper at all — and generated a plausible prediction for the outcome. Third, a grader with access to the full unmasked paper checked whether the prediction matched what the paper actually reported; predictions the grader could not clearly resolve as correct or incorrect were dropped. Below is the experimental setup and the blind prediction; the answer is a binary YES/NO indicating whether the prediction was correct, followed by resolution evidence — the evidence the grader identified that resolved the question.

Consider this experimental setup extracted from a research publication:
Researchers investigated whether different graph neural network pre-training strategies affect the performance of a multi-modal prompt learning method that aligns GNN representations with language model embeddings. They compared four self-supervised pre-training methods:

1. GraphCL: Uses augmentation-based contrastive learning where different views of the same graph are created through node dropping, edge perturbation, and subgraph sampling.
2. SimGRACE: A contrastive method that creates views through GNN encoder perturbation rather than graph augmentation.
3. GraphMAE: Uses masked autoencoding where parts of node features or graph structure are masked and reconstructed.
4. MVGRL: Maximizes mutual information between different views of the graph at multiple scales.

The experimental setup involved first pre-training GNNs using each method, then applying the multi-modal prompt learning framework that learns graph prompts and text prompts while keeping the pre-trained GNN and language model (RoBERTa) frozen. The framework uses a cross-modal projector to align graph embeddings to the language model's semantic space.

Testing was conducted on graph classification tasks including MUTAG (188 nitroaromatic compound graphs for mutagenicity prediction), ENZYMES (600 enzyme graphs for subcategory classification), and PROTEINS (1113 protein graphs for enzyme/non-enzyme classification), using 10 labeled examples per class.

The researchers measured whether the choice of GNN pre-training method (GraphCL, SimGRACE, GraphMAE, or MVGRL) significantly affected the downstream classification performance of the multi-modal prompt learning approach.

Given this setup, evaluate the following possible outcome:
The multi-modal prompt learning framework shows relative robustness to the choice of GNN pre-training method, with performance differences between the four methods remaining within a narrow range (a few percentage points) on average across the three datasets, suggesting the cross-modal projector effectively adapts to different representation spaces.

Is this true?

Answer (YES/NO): YES